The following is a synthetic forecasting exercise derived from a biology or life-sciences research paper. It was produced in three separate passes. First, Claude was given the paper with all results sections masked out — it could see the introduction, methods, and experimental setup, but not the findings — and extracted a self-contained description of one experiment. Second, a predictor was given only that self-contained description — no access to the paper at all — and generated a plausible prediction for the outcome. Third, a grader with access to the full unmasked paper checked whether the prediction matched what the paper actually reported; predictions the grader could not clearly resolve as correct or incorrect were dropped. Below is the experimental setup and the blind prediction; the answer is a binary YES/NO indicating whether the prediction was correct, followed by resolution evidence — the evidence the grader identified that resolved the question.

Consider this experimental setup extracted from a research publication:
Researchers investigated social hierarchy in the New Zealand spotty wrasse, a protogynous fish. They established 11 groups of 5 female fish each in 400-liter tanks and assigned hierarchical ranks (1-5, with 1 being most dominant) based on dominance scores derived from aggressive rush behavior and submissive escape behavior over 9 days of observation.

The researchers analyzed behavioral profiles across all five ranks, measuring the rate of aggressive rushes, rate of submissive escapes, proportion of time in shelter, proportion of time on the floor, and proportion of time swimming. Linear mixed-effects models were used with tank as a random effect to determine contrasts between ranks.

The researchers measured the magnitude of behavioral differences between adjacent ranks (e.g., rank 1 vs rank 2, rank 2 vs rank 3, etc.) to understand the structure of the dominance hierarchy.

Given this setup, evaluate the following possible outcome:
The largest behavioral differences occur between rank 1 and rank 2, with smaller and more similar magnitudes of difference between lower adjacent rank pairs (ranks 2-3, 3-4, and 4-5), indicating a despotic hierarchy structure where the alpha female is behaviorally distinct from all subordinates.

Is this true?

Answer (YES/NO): NO